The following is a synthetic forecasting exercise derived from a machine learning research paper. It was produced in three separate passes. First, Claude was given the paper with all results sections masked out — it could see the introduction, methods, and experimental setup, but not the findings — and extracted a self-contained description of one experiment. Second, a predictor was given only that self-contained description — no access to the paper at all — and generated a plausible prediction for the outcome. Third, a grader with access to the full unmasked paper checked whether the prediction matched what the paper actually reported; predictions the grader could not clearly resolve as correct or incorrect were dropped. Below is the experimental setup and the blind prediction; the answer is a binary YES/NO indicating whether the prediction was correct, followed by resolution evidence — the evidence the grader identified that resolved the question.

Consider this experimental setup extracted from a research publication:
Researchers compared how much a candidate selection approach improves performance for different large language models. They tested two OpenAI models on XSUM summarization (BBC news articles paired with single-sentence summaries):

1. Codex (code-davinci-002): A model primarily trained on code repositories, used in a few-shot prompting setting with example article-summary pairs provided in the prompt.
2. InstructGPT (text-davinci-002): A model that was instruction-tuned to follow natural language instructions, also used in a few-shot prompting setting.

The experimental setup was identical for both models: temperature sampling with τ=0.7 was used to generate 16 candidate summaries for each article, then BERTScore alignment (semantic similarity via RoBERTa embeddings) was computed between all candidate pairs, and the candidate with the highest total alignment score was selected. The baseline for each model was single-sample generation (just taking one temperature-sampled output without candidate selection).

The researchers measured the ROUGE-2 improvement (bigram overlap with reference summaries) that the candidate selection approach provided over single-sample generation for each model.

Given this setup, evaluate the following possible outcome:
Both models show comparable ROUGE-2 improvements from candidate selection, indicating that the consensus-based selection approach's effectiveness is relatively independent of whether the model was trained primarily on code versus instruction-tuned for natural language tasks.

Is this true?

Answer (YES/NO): NO